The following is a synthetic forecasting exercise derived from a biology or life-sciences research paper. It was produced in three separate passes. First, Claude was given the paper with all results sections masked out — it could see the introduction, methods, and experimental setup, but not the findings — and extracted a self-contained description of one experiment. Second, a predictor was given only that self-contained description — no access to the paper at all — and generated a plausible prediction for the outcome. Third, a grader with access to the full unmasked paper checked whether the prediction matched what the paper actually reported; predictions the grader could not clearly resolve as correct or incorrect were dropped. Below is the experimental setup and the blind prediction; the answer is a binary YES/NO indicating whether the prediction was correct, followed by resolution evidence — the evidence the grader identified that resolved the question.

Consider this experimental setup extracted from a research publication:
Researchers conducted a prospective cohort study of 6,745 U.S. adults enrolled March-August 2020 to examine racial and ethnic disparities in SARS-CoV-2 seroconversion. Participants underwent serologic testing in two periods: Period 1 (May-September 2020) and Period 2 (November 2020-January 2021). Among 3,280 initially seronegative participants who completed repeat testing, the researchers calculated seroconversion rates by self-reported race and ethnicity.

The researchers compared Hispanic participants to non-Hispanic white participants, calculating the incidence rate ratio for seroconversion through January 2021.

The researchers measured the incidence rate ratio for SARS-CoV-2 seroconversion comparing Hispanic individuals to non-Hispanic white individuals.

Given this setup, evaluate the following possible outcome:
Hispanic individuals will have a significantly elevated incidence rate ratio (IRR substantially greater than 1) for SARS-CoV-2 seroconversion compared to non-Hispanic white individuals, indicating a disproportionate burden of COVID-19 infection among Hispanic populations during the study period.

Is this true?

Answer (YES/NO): YES